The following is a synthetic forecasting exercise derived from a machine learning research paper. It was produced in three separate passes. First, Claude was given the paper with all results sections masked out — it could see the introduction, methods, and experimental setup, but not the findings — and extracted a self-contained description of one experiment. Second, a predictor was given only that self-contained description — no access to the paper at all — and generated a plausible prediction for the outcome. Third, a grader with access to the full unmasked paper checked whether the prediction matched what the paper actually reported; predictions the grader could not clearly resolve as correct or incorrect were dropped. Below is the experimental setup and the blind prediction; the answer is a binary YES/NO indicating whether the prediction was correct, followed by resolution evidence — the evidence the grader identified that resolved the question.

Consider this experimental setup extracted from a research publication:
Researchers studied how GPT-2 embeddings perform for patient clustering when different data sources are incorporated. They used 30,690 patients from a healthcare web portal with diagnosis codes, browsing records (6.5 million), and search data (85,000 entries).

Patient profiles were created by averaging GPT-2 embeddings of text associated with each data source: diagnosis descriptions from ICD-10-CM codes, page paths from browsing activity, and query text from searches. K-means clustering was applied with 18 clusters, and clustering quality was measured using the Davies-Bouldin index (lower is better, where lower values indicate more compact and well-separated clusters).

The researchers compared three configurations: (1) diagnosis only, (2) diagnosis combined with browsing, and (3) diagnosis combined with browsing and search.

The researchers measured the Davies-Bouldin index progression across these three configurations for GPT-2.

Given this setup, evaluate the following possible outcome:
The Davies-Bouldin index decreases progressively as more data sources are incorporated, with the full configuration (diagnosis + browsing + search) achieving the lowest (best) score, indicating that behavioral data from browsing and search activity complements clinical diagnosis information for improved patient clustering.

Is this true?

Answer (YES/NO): NO